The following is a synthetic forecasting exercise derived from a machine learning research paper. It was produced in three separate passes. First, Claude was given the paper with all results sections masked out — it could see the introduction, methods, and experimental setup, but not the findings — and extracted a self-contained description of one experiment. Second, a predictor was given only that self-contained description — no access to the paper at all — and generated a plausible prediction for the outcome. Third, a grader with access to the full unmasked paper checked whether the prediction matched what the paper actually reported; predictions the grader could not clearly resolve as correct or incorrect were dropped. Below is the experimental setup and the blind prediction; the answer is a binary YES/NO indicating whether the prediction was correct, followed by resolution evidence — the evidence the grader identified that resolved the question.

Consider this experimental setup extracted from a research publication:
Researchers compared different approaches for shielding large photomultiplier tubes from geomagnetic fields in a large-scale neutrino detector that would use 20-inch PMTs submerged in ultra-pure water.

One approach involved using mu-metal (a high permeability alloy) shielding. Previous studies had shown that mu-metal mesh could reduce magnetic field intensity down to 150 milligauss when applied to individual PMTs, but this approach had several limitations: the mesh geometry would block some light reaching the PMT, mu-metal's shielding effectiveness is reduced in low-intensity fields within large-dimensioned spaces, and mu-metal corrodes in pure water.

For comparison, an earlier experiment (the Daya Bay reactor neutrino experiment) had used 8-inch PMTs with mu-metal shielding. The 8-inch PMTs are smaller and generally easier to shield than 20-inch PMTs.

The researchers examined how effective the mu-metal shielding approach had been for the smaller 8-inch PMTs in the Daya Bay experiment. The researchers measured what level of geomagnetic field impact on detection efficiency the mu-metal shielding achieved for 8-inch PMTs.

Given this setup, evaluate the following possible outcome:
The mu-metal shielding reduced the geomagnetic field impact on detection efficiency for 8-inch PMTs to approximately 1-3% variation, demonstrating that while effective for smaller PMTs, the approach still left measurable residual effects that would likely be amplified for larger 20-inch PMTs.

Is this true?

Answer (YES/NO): NO